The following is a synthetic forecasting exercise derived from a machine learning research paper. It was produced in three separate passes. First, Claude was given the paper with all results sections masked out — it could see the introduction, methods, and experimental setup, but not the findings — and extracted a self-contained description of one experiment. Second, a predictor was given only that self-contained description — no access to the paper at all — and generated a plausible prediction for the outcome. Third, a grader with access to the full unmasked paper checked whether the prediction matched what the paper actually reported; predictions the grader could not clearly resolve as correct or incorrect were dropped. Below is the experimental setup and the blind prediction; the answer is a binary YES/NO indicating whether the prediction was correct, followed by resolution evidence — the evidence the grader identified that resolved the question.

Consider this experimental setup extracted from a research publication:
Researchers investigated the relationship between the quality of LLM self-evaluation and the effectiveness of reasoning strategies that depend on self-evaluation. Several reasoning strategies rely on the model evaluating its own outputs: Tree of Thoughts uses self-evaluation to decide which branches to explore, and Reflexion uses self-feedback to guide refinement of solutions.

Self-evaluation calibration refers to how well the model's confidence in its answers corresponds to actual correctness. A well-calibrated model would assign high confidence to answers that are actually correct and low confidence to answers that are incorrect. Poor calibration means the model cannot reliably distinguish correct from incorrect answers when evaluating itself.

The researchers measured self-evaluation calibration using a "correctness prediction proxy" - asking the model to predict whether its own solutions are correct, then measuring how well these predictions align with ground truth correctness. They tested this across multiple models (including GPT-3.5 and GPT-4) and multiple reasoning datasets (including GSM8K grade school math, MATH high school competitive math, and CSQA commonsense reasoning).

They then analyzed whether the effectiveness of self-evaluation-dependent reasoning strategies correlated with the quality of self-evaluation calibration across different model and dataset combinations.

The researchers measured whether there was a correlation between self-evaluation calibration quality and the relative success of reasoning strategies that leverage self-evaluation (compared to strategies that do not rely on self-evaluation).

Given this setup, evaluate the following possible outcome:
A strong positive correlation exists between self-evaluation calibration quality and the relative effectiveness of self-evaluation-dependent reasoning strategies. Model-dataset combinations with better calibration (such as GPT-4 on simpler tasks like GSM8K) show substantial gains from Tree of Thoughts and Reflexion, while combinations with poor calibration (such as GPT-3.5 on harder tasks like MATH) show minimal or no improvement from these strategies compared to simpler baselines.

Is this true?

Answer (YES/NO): NO